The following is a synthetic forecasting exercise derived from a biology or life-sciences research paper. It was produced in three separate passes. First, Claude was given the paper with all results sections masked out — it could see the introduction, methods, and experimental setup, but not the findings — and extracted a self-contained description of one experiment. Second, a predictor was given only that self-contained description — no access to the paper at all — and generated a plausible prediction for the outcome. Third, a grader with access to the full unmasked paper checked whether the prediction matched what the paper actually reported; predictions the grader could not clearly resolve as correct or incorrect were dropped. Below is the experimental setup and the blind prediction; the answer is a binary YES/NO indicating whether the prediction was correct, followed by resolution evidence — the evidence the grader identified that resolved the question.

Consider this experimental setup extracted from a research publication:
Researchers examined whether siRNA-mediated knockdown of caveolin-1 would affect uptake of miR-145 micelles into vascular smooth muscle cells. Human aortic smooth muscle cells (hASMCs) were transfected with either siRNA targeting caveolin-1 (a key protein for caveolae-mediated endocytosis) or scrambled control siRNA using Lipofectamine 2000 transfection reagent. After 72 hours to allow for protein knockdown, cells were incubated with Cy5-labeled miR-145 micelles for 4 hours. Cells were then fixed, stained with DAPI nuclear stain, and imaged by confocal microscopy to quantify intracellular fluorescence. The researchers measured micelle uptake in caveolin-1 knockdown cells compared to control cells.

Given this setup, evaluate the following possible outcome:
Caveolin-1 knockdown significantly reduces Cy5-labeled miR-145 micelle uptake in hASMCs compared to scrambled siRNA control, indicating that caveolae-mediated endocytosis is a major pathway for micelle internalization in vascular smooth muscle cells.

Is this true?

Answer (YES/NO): YES